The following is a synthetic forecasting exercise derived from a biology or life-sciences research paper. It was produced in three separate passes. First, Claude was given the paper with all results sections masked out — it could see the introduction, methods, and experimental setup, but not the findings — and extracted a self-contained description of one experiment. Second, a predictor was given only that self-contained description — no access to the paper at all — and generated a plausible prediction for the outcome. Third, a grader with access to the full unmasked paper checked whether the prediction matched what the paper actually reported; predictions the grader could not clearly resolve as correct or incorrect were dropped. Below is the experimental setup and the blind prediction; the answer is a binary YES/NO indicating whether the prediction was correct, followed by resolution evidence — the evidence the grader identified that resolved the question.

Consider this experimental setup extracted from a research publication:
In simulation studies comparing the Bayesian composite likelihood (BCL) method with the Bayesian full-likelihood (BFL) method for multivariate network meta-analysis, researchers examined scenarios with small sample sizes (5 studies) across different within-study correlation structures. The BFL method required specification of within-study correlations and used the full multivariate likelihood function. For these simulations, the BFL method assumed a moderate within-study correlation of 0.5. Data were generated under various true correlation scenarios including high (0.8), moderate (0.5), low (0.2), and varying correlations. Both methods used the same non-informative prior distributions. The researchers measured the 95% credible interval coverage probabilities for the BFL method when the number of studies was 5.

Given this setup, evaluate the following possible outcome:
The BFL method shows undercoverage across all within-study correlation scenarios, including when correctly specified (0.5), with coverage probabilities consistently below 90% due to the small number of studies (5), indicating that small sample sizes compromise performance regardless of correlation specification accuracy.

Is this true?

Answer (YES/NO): YES